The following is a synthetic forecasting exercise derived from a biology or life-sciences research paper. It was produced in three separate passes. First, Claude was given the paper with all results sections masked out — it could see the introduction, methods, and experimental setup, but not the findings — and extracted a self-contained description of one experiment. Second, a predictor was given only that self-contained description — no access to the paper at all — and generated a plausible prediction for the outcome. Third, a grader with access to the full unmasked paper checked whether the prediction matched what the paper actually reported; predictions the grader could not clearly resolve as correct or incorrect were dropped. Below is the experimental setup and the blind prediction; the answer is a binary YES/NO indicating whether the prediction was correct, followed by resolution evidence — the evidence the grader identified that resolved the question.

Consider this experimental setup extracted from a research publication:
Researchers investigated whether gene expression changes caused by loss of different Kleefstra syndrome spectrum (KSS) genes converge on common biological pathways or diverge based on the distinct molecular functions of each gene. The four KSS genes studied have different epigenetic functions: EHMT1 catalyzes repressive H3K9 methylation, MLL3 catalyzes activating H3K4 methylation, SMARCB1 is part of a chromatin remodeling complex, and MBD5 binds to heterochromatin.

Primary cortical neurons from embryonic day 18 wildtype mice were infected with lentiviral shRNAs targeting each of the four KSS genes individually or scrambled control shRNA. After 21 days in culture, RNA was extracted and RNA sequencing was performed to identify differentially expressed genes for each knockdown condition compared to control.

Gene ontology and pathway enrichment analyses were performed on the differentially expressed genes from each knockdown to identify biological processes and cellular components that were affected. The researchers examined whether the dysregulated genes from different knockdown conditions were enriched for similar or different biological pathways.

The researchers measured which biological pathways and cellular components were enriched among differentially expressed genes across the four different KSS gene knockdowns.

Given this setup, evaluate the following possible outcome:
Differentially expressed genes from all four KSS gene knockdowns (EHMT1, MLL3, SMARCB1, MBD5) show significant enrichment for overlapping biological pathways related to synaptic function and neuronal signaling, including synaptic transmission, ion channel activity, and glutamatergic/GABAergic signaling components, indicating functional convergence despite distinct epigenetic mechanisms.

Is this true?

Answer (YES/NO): NO